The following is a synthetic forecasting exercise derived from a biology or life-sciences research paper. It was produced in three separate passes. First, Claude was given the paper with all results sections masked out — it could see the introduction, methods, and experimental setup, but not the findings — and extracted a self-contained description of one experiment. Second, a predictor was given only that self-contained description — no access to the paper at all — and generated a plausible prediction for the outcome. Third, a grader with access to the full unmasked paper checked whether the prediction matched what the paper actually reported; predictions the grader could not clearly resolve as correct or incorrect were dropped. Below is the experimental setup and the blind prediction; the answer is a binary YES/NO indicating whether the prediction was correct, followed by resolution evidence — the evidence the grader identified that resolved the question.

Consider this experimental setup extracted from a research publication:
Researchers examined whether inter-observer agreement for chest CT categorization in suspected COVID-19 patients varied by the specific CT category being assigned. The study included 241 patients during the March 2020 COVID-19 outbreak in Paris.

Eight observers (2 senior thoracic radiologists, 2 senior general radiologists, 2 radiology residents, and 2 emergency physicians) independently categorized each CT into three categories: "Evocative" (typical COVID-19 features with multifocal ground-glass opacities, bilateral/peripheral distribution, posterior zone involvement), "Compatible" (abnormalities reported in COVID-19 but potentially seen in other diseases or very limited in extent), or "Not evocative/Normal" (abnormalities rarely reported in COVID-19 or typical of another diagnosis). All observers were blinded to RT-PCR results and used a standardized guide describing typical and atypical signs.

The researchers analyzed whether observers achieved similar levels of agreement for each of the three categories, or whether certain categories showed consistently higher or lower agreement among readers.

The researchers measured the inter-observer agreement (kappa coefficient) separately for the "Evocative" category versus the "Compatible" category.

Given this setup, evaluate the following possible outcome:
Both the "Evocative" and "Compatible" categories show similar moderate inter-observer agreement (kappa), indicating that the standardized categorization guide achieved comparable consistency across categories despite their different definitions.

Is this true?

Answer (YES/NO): NO